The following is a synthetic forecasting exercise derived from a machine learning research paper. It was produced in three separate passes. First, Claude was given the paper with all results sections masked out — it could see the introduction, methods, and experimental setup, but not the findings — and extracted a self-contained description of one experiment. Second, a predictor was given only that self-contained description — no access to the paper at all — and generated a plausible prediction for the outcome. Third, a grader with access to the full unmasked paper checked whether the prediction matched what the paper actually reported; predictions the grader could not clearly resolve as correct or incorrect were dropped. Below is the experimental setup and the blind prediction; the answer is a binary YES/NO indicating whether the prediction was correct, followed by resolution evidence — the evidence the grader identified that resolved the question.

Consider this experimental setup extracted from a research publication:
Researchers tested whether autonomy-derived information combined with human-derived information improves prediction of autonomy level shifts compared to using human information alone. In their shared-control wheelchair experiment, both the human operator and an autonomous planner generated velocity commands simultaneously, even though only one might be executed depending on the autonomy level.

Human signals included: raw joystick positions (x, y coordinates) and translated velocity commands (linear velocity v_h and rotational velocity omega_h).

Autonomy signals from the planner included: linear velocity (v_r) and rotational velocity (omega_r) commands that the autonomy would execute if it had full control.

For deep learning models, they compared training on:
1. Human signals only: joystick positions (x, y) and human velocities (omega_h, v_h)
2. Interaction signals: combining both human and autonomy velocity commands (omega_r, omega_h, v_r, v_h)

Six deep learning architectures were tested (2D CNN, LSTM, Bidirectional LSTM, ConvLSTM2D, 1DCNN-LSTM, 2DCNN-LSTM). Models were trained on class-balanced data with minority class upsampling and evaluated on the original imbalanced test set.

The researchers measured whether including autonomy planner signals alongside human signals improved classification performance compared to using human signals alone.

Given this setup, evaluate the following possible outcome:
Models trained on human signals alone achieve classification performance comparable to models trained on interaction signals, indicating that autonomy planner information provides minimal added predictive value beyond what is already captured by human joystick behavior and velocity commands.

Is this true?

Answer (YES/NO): NO